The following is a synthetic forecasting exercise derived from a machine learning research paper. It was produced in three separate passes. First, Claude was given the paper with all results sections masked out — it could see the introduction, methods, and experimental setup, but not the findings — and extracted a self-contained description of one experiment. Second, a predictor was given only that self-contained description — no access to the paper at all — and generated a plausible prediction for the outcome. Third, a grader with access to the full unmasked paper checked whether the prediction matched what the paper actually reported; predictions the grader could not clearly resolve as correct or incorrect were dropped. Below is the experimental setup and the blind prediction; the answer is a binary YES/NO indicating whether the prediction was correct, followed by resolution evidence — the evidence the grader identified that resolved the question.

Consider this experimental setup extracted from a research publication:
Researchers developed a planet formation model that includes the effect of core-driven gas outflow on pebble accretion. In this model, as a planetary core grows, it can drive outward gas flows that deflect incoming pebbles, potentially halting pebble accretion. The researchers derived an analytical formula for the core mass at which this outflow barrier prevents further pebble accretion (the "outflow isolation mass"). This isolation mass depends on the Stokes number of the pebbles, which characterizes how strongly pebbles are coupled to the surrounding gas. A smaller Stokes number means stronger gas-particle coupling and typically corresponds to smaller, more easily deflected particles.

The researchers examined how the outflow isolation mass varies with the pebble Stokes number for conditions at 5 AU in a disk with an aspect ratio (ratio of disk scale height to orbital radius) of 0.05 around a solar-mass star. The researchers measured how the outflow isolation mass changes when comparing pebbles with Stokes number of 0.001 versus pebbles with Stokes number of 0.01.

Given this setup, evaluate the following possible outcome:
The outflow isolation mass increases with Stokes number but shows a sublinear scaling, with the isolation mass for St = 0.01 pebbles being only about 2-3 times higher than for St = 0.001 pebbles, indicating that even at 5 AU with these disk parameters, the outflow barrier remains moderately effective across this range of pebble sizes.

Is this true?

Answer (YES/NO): NO